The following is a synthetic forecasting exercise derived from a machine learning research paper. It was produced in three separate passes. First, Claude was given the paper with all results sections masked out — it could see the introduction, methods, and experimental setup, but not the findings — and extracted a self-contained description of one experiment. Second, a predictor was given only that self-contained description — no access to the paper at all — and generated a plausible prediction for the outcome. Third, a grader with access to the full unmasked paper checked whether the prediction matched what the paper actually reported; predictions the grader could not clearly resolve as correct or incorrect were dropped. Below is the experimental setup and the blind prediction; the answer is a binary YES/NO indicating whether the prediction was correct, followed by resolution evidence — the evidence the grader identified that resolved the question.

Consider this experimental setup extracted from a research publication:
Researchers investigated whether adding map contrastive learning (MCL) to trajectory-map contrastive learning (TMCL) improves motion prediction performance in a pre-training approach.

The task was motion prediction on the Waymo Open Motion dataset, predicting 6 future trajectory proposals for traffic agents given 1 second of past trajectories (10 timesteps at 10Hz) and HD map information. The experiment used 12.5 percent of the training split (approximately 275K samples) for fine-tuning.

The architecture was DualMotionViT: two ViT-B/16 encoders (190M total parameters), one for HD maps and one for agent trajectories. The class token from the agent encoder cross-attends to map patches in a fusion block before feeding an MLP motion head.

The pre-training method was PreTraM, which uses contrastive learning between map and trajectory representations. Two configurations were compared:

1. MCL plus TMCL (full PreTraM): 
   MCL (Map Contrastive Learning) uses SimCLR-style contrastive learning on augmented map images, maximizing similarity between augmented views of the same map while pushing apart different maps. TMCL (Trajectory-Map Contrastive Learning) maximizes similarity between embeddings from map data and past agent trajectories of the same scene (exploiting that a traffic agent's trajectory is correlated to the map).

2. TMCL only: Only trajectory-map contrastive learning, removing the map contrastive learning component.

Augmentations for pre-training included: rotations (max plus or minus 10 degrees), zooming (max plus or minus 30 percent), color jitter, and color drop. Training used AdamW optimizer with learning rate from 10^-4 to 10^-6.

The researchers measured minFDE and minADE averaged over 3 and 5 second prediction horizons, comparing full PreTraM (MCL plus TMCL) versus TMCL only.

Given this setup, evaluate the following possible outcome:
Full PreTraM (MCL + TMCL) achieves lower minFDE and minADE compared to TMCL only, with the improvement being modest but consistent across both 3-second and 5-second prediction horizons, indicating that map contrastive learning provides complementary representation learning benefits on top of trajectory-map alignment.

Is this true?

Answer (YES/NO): NO